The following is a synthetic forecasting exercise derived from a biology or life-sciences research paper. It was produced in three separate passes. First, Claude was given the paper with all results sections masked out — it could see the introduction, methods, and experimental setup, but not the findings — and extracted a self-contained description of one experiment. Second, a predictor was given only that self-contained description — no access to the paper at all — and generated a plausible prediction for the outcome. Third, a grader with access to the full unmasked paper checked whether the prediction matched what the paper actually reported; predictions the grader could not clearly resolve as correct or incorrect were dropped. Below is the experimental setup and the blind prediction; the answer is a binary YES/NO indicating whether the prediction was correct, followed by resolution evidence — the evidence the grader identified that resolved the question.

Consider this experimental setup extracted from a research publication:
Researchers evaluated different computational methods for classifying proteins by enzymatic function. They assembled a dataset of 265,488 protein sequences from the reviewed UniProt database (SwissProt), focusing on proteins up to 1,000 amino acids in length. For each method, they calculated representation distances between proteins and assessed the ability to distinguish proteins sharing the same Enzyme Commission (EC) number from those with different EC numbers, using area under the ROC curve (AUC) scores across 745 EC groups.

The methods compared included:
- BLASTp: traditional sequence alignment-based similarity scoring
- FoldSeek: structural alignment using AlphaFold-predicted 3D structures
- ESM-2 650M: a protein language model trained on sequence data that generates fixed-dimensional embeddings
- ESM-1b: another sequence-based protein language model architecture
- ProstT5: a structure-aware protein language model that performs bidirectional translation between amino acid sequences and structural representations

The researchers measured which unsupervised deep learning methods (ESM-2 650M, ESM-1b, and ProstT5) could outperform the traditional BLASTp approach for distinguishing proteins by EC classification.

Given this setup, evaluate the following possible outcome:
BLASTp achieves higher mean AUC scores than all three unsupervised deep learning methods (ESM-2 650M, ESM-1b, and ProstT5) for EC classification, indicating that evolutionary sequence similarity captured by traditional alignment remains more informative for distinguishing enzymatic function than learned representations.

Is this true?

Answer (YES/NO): NO